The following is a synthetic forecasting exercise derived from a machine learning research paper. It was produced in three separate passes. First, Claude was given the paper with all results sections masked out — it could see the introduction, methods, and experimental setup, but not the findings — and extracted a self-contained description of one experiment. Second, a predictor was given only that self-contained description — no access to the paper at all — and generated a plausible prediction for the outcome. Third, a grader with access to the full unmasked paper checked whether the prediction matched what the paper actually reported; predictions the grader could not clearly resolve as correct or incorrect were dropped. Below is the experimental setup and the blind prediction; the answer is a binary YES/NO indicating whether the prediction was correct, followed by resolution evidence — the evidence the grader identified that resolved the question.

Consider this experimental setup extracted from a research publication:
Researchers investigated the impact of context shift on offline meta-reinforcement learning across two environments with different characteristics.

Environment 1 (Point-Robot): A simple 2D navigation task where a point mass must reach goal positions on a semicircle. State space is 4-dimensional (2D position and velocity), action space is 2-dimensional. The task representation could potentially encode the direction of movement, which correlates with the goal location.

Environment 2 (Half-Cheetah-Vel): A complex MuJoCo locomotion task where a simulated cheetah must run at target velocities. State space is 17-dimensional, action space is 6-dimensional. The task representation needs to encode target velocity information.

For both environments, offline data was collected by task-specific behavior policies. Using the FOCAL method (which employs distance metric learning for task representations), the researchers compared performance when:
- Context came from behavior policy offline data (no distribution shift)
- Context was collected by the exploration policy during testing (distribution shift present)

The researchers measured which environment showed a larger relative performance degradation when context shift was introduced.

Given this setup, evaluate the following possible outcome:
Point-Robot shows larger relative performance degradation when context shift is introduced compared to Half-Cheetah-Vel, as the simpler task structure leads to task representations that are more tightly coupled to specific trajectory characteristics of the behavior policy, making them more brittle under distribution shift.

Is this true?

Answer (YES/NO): YES